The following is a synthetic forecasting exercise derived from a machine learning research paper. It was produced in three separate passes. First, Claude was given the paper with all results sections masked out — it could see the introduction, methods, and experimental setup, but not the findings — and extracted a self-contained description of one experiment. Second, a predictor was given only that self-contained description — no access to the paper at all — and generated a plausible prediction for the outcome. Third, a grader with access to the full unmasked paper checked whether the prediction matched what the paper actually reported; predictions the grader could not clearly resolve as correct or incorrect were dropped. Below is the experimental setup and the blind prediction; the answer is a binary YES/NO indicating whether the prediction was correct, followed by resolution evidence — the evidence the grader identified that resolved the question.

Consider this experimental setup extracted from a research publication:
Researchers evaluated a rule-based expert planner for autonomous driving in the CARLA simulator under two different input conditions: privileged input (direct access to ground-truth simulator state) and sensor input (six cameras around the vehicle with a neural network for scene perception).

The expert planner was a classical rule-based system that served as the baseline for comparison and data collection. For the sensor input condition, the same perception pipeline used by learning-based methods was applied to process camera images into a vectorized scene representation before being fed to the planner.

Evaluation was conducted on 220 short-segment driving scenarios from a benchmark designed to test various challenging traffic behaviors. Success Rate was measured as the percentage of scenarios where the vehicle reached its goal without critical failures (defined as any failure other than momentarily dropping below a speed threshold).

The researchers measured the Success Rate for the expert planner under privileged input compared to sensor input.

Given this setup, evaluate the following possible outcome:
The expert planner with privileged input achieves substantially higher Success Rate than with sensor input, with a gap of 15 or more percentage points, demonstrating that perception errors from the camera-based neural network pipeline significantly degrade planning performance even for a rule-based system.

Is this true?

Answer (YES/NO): NO